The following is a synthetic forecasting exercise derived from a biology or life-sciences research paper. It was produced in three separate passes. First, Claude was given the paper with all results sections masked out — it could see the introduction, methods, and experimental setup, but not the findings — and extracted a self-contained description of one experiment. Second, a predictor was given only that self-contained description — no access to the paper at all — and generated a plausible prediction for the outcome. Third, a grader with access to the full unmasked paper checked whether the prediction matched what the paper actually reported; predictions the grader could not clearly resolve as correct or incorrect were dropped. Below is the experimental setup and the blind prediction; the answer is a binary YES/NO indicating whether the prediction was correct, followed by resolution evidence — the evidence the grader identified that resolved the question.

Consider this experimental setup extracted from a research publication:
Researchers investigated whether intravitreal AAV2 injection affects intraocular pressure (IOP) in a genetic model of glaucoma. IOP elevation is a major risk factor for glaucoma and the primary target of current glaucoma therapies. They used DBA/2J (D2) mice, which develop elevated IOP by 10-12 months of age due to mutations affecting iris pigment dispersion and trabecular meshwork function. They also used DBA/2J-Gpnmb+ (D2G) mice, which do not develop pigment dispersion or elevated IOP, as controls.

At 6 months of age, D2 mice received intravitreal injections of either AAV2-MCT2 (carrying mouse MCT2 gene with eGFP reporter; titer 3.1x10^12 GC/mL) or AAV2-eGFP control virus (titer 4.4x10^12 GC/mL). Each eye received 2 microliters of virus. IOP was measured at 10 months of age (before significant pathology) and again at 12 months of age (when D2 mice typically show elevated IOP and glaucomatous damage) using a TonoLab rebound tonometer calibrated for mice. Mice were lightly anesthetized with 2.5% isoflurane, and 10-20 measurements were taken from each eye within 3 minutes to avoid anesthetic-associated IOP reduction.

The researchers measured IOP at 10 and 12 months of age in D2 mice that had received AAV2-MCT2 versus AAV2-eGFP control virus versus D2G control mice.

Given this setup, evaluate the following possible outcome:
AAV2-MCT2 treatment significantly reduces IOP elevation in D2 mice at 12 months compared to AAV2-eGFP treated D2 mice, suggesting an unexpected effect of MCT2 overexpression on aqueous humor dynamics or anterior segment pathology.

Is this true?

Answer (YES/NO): NO